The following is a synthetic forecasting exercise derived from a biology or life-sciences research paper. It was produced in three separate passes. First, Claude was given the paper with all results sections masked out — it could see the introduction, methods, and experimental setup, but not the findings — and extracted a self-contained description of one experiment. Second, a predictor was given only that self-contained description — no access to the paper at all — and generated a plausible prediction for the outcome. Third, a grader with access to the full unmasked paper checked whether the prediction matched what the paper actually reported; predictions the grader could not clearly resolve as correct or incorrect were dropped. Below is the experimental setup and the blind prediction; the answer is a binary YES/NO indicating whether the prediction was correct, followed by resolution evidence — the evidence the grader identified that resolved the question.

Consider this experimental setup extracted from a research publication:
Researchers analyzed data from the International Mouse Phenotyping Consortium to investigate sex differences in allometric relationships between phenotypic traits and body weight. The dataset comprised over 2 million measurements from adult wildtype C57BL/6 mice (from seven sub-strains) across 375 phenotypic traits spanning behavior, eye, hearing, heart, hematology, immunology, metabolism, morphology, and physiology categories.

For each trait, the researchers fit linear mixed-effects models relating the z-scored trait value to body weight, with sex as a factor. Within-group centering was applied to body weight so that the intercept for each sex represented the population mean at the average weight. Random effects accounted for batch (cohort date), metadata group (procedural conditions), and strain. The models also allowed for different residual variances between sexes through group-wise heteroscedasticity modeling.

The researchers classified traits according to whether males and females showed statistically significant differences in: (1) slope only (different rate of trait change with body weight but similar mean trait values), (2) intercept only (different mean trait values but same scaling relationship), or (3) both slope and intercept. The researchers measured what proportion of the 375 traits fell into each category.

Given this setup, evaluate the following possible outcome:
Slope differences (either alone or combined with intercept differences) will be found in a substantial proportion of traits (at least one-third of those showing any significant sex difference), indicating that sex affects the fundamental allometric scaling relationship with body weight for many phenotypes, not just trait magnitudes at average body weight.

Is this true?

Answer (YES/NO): YES